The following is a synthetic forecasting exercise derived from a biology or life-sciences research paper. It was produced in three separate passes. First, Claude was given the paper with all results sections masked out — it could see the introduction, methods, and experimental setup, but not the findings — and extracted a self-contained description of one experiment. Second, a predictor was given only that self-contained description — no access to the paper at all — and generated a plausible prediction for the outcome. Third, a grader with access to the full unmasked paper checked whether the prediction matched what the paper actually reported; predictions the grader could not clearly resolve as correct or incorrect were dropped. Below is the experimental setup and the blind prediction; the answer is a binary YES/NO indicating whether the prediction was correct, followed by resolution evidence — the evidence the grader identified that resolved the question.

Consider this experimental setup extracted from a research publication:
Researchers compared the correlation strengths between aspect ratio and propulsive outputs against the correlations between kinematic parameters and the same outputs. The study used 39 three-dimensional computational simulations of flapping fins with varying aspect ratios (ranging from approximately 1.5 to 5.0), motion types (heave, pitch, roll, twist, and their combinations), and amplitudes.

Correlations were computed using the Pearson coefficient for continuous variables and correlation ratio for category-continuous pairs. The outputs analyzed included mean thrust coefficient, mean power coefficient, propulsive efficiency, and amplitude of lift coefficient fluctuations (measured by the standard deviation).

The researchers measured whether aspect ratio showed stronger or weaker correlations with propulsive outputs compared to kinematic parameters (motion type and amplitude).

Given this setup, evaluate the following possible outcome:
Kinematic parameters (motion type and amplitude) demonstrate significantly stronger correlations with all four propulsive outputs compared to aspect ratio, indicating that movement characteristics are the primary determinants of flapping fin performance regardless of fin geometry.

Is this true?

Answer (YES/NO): YES